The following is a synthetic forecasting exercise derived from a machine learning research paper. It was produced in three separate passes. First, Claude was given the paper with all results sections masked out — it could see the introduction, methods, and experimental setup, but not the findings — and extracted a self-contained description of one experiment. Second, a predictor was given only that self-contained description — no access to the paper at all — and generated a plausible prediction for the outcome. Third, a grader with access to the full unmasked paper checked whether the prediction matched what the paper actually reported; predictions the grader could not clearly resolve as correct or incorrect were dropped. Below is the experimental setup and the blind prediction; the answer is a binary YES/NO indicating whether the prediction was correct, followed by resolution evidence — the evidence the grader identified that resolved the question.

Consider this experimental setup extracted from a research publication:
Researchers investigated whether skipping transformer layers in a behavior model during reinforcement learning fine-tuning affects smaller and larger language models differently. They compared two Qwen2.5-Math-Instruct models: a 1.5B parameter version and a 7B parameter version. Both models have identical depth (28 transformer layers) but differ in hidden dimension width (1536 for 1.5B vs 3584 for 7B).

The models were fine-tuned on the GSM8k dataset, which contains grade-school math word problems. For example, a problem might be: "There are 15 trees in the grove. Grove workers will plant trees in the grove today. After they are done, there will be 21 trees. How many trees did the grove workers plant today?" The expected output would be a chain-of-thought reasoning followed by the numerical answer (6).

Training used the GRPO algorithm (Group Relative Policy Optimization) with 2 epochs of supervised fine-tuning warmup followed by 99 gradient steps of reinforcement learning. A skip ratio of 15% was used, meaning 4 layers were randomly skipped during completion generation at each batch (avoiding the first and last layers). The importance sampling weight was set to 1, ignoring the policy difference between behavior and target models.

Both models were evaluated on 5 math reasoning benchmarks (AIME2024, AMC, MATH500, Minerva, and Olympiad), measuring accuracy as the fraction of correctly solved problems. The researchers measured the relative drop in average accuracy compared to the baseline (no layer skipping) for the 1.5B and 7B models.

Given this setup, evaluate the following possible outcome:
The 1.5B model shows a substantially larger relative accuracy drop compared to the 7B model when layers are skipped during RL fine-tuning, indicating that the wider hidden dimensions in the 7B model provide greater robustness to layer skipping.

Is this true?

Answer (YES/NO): NO